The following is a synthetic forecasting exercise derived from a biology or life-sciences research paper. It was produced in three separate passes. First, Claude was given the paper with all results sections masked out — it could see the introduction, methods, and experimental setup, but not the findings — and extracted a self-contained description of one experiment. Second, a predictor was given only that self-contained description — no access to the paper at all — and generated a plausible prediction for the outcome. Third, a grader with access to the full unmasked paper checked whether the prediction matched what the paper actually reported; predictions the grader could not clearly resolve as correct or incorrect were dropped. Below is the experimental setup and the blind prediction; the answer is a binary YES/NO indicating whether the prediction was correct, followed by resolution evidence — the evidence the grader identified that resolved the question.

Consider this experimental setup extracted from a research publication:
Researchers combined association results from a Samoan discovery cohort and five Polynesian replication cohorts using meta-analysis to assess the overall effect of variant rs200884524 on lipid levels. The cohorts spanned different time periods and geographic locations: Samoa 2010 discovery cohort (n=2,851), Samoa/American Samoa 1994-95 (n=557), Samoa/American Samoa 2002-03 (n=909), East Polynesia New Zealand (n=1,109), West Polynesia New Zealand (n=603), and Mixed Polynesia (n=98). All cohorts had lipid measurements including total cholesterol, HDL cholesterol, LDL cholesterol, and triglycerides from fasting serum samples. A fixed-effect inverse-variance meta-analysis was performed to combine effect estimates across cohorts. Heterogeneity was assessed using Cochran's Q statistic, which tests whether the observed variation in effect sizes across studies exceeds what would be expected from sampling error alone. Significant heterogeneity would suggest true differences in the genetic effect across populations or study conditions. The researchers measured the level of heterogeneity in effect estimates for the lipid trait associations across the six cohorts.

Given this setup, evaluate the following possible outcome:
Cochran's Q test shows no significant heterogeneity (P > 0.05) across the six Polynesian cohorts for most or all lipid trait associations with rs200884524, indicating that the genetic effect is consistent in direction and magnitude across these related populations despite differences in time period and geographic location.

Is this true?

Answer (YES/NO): YES